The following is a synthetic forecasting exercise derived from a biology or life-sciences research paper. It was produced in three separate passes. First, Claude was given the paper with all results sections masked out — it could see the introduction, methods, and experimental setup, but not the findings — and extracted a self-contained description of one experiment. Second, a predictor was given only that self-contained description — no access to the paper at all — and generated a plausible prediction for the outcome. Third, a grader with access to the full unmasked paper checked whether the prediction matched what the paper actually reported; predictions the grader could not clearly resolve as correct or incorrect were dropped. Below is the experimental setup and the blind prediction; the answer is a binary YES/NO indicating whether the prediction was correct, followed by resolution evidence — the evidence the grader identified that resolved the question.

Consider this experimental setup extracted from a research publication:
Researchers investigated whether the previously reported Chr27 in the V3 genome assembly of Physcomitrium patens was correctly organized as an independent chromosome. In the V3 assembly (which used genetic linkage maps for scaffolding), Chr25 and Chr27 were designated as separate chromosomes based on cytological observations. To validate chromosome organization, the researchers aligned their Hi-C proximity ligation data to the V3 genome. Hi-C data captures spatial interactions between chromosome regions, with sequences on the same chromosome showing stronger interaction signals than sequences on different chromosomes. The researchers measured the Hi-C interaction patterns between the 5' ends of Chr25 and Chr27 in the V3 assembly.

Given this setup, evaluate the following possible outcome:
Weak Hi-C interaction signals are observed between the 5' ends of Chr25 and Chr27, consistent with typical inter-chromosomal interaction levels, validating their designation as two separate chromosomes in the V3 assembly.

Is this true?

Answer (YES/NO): NO